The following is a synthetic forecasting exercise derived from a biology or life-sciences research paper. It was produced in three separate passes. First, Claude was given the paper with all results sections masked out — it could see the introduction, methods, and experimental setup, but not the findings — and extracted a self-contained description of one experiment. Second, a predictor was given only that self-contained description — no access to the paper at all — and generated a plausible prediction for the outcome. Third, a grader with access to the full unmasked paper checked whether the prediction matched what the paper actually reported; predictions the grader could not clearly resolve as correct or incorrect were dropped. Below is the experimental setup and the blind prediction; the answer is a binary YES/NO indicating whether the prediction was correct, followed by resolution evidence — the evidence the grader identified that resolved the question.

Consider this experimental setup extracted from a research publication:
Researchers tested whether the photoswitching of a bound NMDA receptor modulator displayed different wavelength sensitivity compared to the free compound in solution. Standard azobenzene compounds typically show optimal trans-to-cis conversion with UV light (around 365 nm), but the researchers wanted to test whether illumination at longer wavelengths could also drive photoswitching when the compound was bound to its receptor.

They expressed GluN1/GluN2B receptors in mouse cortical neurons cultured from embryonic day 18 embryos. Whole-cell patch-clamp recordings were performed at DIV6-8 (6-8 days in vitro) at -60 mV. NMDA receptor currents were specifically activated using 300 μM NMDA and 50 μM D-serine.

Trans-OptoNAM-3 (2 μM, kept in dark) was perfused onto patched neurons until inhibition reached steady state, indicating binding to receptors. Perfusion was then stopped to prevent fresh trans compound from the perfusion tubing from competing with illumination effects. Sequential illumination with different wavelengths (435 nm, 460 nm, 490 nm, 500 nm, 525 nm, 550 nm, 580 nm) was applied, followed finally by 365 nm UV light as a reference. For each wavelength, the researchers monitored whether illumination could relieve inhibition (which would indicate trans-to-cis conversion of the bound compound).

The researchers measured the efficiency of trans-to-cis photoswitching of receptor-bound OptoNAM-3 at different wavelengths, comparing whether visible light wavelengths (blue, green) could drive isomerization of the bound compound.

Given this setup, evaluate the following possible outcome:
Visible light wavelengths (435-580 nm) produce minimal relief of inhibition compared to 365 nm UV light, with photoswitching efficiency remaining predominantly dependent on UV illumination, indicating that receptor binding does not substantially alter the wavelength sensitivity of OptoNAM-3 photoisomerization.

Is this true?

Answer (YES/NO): NO